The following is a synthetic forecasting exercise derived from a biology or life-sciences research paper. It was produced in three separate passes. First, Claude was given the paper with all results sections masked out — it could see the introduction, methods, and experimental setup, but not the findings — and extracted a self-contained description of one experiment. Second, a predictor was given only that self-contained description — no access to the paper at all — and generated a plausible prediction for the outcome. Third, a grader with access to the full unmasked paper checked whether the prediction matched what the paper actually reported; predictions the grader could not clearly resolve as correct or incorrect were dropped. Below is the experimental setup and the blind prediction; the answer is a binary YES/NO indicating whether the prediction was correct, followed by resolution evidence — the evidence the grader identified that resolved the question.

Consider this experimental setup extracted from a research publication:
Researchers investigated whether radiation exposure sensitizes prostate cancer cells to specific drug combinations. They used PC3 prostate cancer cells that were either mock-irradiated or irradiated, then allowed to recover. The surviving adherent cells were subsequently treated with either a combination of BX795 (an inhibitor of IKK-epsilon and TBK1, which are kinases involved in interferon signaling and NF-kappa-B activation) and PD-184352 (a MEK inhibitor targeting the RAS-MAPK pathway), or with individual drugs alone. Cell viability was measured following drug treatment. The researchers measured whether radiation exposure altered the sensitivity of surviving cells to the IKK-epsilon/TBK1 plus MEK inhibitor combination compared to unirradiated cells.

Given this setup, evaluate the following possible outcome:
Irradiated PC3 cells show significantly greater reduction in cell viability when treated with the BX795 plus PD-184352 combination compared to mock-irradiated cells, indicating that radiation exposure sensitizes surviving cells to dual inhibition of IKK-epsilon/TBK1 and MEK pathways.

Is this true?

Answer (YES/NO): YES